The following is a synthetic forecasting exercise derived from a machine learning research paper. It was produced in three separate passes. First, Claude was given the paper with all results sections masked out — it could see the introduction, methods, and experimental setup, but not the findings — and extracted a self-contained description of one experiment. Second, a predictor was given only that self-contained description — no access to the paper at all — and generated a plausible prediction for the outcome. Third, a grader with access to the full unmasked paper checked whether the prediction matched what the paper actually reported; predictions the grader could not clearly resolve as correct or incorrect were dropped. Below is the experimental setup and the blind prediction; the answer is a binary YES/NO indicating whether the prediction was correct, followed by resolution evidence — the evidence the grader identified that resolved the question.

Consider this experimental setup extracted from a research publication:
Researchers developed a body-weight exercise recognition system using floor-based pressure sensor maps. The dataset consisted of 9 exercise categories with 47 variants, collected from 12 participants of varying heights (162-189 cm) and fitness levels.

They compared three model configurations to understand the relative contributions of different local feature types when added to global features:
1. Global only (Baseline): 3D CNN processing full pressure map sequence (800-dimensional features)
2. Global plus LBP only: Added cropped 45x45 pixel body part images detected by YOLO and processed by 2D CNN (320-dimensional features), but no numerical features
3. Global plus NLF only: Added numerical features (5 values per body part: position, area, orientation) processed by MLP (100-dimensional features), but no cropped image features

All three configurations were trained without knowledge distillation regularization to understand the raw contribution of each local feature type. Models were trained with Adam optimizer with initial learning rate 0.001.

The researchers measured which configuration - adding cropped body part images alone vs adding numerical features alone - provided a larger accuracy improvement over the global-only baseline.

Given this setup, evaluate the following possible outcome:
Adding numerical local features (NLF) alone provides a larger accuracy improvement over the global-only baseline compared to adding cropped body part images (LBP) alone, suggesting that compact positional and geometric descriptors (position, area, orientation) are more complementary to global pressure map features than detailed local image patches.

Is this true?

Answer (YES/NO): NO